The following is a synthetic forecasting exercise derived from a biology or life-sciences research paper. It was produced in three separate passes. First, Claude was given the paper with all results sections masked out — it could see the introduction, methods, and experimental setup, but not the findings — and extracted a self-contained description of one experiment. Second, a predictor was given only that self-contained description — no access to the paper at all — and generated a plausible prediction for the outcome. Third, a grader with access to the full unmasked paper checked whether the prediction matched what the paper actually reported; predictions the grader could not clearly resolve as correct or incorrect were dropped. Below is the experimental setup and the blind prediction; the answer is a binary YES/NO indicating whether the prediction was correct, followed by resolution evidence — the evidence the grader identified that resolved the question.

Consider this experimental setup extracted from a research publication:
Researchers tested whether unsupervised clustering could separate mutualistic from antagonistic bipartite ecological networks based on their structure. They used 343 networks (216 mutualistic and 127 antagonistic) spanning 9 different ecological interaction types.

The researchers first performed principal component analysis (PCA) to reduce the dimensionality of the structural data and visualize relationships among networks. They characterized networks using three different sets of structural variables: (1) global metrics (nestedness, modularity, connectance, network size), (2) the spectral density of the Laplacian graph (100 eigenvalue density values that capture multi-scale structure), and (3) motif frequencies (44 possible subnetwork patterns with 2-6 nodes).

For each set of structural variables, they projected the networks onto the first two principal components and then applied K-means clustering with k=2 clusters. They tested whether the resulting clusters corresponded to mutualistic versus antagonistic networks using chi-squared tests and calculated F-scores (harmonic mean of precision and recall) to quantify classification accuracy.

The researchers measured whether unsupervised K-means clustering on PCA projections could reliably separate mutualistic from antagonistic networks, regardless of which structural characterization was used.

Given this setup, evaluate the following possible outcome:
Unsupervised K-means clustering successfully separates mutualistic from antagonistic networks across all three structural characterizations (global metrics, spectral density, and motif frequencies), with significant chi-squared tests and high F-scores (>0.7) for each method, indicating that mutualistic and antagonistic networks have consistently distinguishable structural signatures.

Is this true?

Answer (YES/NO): NO